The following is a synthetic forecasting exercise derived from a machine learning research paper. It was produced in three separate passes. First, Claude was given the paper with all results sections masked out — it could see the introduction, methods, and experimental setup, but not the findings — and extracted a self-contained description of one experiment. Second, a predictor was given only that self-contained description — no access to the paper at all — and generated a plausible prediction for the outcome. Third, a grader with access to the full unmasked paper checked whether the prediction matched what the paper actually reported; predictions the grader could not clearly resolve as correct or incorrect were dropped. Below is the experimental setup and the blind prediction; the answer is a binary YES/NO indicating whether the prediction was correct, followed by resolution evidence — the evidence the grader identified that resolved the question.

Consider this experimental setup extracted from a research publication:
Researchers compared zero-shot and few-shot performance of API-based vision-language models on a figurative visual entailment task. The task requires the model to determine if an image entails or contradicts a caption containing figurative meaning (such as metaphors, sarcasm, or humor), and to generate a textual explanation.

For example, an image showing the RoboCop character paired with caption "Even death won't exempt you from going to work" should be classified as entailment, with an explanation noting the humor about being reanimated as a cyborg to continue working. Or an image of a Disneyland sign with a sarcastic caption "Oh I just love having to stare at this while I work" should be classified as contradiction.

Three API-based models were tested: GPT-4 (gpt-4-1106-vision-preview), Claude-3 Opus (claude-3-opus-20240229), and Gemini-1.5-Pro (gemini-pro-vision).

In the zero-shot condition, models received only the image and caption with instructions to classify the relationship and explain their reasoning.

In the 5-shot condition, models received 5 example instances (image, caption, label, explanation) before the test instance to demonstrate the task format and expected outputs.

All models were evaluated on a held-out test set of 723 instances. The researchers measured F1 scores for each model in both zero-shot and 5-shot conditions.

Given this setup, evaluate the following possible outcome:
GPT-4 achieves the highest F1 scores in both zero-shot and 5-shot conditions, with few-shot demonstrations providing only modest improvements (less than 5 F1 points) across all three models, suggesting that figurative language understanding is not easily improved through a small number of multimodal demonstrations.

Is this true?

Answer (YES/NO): NO